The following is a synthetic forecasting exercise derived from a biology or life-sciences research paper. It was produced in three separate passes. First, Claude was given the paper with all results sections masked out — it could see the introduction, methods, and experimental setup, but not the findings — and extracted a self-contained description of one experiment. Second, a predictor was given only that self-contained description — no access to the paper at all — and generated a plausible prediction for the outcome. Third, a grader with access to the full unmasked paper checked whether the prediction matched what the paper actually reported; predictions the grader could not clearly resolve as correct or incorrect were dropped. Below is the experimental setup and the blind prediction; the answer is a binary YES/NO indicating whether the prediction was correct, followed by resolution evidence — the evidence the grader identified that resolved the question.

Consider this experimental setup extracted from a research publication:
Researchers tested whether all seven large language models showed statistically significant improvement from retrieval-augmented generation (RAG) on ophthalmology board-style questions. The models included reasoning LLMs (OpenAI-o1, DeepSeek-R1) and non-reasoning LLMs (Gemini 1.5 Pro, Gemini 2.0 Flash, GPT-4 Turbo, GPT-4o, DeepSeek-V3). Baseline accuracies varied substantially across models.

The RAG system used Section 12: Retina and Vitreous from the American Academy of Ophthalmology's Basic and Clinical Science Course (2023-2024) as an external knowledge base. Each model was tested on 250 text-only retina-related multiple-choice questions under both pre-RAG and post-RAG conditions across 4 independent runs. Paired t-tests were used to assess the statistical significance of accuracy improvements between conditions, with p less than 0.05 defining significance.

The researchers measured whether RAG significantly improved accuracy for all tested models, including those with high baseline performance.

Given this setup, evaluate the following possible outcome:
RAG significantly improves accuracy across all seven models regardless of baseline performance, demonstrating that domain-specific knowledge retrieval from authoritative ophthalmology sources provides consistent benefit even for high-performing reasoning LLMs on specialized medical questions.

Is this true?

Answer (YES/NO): YES